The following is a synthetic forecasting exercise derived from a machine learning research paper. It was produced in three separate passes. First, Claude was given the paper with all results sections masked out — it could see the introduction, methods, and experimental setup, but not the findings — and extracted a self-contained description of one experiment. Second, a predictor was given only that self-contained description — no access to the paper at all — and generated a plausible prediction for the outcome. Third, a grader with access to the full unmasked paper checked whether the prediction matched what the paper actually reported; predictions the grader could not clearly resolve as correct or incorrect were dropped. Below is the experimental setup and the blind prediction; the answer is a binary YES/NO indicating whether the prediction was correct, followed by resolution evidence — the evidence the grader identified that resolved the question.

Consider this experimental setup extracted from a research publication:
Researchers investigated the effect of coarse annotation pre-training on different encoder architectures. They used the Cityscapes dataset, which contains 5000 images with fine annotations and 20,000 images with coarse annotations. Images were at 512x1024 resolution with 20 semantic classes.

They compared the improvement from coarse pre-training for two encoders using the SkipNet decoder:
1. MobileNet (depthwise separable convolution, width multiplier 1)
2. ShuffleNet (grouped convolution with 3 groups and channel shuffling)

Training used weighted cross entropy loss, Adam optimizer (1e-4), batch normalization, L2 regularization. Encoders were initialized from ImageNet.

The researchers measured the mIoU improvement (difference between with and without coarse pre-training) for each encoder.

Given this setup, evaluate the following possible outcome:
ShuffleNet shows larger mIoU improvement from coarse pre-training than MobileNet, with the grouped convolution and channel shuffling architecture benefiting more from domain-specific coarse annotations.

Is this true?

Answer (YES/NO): YES